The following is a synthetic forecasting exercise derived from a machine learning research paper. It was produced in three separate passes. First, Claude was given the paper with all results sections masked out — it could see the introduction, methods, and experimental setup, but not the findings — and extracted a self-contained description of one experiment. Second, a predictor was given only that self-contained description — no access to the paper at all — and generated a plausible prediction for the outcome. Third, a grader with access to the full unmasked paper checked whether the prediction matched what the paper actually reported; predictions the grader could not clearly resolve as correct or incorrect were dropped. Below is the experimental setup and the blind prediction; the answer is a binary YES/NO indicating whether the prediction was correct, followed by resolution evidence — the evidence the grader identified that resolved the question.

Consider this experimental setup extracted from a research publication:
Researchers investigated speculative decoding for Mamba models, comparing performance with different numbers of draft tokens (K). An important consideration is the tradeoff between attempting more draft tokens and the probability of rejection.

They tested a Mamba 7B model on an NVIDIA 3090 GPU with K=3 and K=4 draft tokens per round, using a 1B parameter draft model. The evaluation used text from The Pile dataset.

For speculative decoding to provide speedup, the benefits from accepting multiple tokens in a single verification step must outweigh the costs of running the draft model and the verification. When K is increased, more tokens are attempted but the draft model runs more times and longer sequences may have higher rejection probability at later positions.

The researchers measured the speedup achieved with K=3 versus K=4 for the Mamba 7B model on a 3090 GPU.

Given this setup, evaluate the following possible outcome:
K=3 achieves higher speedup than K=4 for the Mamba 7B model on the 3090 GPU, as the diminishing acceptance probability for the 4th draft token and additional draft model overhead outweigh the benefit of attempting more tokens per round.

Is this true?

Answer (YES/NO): NO